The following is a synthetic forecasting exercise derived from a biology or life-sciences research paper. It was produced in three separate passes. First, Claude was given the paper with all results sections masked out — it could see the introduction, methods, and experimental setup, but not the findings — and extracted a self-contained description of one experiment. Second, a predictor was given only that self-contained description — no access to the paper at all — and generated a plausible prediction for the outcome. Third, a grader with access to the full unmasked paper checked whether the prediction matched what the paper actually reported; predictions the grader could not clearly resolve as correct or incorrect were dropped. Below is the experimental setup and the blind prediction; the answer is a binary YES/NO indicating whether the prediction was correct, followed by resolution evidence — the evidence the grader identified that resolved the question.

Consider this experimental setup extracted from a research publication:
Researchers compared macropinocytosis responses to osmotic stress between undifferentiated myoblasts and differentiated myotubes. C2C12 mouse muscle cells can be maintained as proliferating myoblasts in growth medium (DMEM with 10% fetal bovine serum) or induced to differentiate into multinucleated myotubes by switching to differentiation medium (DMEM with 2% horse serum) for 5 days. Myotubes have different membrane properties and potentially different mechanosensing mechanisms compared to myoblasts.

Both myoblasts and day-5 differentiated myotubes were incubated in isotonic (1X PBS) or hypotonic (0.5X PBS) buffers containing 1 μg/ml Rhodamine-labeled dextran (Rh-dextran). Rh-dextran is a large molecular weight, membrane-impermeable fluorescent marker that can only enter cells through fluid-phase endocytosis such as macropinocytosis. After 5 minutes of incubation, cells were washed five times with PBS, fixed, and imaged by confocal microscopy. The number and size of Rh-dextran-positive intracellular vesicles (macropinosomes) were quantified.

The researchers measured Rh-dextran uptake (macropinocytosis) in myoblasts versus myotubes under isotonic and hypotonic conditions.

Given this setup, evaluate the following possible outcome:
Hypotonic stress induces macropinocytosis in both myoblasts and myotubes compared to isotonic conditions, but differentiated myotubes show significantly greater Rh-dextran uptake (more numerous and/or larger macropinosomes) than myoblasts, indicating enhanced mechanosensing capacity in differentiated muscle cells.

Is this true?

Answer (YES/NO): NO